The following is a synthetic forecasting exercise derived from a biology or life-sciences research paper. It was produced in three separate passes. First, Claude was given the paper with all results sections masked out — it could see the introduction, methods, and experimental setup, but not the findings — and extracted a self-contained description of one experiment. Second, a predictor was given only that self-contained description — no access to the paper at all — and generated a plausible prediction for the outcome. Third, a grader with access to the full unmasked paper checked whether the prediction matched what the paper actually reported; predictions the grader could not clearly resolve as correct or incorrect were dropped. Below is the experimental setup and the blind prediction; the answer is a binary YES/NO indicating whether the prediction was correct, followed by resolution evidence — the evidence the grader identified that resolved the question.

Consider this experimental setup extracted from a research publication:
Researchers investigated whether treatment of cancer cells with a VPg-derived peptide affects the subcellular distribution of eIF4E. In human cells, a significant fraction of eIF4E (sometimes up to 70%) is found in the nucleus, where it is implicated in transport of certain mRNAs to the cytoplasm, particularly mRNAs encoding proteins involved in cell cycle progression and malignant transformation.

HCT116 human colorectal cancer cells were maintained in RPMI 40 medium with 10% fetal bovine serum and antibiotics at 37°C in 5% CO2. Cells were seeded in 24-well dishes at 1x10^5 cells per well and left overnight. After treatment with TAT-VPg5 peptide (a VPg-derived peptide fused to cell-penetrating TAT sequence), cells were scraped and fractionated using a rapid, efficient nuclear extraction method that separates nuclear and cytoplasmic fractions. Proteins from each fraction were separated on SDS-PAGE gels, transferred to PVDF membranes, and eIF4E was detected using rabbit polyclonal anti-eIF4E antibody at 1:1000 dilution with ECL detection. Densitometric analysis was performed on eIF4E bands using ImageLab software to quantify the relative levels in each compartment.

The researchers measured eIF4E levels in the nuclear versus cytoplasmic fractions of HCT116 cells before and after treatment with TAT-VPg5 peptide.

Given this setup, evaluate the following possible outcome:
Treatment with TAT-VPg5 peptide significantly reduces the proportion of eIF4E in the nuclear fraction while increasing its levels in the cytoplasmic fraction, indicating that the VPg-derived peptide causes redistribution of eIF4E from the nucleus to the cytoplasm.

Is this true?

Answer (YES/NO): NO